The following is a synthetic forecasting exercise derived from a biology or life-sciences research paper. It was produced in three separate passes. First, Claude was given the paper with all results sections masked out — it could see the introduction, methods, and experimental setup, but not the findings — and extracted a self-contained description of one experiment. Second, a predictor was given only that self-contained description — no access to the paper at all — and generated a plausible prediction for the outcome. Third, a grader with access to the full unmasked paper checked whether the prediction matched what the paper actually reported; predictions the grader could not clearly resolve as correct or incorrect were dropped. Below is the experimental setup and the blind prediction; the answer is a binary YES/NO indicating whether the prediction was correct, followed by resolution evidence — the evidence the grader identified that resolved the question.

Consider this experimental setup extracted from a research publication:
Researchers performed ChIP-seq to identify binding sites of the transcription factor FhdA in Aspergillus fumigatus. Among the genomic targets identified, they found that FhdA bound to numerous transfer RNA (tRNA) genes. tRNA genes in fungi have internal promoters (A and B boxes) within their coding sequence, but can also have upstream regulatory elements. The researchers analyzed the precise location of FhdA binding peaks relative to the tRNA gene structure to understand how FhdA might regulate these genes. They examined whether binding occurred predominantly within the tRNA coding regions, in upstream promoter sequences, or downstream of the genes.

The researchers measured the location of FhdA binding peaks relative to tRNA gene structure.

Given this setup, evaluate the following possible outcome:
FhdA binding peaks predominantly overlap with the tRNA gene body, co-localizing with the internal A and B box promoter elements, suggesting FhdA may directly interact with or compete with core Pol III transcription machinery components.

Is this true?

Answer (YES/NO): YES